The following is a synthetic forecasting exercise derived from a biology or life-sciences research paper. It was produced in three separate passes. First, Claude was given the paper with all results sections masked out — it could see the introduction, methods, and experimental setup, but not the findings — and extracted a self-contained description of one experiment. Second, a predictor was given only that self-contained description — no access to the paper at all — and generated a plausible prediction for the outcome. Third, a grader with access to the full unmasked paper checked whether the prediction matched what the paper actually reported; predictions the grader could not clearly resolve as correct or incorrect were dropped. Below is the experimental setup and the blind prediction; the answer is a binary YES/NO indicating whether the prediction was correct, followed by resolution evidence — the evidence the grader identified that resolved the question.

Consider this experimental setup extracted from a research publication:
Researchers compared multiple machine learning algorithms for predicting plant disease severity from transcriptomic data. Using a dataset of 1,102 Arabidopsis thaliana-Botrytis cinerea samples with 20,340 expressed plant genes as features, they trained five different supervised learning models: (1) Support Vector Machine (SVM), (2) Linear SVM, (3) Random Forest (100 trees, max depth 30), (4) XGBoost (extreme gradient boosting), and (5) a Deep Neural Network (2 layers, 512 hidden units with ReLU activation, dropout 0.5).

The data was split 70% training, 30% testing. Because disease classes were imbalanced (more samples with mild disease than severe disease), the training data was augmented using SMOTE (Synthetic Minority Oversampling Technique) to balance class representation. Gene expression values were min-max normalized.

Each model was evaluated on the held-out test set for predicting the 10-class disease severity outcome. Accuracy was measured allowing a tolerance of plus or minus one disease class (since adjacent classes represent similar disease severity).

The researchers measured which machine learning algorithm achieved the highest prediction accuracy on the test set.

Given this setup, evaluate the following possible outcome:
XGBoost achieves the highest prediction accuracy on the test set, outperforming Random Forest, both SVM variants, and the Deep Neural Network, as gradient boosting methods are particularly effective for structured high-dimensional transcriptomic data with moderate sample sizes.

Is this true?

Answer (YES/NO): NO